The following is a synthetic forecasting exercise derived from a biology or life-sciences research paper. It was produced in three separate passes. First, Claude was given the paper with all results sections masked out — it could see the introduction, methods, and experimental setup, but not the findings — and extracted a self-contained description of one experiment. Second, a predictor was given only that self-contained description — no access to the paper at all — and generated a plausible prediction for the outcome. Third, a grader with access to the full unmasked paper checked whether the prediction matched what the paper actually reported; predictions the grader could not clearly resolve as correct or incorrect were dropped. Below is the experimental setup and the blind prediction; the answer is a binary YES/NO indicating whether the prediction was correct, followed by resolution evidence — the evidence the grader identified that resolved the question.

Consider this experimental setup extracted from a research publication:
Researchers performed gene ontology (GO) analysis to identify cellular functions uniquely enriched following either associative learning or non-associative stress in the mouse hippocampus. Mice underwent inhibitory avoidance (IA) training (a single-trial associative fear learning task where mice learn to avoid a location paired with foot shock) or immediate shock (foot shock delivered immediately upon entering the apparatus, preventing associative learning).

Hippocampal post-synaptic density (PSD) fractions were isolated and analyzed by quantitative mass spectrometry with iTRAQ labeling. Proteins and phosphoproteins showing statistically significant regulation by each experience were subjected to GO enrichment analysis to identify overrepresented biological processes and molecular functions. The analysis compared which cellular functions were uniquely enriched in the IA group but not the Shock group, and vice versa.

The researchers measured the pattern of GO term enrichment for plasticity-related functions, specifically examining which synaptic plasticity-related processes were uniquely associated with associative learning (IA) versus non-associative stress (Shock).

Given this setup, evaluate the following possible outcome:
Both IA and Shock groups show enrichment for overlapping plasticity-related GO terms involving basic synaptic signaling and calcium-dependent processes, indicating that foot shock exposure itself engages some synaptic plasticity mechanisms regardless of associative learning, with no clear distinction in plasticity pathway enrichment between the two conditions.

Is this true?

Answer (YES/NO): NO